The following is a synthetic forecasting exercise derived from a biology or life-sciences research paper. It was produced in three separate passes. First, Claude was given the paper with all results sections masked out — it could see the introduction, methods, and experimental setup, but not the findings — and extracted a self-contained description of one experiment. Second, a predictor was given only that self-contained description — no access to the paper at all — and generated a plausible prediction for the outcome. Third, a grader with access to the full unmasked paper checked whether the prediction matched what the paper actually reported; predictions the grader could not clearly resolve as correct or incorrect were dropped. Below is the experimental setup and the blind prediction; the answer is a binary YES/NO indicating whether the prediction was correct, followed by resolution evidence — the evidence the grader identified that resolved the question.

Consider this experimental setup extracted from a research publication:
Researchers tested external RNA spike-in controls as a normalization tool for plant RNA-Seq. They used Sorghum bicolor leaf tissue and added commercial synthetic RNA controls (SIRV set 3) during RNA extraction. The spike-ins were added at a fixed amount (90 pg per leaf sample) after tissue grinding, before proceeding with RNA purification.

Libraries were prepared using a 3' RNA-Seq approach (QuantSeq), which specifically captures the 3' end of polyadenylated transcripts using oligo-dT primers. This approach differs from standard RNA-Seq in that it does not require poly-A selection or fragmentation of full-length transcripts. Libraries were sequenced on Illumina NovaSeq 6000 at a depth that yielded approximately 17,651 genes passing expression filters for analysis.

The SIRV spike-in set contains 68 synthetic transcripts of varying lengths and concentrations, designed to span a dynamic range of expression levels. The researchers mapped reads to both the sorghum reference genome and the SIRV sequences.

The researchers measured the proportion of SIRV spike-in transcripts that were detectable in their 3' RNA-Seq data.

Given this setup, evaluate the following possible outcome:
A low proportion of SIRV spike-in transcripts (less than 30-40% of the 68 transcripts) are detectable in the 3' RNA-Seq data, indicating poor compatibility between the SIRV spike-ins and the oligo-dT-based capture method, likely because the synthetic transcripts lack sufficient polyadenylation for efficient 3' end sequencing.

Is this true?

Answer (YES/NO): NO